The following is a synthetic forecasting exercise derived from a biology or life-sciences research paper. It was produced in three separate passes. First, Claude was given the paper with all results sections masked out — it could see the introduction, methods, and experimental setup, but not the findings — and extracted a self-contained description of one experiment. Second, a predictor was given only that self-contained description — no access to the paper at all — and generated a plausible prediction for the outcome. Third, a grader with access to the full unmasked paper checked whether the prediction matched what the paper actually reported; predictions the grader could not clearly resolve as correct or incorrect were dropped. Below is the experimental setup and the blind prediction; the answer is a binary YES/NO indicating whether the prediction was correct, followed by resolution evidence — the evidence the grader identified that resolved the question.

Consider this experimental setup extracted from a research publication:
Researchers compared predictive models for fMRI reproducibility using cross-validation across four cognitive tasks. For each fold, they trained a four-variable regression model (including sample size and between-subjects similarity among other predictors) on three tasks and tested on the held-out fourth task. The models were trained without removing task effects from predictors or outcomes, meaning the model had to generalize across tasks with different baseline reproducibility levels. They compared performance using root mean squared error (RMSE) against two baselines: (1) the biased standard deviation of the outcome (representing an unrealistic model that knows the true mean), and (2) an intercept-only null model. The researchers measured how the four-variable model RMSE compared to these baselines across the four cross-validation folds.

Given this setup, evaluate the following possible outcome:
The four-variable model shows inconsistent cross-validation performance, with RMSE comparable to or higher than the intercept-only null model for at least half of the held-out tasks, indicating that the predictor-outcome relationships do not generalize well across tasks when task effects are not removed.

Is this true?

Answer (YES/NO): NO